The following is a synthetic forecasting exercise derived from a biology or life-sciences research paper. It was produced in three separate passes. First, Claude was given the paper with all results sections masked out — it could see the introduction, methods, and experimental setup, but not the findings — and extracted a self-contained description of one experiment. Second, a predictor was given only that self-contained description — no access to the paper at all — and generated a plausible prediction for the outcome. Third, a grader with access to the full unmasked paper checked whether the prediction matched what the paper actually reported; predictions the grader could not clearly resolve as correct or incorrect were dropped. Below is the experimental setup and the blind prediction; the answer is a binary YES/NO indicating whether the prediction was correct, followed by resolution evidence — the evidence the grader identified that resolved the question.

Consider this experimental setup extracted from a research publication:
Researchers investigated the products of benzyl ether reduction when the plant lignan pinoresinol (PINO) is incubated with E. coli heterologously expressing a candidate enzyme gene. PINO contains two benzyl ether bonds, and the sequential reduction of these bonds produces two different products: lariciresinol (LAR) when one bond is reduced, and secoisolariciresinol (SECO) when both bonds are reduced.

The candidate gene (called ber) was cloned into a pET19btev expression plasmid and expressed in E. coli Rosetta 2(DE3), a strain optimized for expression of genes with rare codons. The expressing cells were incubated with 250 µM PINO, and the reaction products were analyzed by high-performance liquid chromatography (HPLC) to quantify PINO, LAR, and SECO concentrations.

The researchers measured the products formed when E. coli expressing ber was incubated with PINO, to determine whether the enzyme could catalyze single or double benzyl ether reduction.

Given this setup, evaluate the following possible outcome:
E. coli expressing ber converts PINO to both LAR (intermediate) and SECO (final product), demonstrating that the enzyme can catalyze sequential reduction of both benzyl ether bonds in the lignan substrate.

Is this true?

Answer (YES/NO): YES